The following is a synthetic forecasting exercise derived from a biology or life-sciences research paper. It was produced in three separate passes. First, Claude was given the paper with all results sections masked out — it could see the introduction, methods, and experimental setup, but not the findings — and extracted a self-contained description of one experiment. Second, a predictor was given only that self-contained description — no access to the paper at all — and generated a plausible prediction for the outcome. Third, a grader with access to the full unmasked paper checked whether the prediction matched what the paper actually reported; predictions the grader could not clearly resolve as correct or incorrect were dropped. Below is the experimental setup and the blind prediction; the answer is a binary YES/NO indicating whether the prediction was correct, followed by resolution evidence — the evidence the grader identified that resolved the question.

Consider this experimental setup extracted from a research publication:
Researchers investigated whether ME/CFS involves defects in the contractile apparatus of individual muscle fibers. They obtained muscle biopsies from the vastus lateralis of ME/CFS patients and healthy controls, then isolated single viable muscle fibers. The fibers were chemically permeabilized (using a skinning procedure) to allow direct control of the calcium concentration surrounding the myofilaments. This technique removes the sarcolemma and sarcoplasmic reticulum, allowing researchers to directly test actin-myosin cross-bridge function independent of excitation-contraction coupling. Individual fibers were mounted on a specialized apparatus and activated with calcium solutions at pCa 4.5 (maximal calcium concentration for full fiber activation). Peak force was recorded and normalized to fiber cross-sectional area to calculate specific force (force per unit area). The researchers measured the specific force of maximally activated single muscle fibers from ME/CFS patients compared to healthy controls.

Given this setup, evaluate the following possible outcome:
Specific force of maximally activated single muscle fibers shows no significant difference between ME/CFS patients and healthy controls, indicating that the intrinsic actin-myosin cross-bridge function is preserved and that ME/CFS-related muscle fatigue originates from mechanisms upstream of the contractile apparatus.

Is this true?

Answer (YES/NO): YES